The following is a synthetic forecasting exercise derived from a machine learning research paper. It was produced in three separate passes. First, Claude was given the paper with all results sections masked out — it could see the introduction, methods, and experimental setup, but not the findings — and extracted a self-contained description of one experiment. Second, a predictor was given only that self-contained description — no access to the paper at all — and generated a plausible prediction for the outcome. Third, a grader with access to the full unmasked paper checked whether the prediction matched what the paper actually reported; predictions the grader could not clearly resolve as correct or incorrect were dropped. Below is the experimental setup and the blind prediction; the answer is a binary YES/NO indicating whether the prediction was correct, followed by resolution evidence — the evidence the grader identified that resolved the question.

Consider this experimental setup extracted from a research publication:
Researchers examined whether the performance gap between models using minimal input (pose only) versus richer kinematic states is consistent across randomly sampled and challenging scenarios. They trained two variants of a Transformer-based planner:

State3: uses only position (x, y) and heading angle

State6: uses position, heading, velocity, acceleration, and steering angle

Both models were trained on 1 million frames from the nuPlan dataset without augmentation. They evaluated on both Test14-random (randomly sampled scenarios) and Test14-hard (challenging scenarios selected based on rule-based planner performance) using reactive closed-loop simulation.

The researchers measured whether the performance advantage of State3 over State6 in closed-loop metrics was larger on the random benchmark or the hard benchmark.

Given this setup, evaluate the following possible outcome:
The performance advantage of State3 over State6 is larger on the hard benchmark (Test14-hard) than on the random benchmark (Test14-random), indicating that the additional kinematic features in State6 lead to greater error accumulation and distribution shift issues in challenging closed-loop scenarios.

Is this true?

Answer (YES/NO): YES